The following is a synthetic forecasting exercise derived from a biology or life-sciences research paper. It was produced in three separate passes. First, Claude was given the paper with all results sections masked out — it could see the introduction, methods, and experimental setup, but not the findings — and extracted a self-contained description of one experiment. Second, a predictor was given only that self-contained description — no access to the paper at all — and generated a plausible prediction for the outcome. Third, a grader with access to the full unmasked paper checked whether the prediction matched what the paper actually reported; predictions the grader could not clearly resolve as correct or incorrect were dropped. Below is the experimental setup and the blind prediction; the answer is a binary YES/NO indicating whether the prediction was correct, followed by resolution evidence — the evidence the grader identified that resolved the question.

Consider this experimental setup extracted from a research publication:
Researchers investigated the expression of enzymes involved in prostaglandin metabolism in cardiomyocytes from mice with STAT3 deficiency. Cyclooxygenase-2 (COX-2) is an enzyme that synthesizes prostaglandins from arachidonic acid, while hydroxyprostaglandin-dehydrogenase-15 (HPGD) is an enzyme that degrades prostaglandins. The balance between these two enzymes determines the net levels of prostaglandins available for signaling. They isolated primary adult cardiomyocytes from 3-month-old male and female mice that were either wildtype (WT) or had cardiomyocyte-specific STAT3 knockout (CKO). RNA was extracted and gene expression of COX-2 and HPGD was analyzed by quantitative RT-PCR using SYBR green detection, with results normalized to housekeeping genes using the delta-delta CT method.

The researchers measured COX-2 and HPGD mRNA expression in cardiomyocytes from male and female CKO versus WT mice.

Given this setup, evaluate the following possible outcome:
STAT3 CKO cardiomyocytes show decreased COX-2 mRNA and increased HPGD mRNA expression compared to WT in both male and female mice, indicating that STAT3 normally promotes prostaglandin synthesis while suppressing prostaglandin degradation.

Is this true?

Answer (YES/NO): NO